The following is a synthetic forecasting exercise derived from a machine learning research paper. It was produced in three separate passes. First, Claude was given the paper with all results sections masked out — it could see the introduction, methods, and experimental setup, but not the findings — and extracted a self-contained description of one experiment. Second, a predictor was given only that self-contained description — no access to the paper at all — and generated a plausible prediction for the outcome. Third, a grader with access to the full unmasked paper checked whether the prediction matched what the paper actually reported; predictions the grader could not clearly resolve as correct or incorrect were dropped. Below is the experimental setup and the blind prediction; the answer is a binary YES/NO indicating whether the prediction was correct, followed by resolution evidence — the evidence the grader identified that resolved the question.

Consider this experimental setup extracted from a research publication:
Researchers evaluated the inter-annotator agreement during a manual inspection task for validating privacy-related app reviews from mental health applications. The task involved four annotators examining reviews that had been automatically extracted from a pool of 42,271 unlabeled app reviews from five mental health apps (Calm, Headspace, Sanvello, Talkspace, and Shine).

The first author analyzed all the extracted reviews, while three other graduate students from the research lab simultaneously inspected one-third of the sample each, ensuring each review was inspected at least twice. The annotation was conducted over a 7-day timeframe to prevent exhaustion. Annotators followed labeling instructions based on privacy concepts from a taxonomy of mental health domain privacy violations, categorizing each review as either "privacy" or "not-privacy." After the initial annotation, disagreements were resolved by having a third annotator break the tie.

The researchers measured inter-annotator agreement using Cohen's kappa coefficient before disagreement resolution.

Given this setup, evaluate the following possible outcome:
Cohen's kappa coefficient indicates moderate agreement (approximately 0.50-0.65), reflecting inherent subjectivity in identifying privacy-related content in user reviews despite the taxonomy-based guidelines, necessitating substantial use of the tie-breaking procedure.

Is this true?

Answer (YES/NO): NO